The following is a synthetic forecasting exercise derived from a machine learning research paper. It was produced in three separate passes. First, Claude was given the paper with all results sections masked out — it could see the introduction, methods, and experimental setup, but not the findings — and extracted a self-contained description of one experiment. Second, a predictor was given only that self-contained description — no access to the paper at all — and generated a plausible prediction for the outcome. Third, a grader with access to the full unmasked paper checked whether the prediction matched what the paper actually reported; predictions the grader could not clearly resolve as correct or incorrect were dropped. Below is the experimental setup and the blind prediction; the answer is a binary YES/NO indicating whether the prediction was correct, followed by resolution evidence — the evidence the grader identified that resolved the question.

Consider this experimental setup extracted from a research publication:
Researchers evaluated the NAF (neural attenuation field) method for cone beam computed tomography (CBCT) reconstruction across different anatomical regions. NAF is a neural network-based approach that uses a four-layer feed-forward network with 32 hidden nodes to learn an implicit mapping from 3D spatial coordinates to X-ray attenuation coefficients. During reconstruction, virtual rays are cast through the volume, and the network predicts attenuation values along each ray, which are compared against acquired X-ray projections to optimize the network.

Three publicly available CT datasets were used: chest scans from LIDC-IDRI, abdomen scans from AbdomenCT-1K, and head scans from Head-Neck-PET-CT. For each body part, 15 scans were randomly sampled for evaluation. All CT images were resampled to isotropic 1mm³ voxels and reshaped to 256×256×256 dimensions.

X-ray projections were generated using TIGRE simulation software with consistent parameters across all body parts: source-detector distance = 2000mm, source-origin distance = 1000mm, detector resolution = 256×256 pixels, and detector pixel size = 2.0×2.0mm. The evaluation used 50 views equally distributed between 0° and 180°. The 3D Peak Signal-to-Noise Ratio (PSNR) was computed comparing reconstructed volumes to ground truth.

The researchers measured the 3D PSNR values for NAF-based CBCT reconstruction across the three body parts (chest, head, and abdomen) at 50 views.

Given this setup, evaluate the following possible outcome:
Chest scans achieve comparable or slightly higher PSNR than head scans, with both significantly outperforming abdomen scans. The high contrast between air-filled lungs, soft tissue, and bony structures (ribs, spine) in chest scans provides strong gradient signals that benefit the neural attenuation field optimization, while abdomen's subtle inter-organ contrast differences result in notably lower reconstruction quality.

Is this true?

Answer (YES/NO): NO